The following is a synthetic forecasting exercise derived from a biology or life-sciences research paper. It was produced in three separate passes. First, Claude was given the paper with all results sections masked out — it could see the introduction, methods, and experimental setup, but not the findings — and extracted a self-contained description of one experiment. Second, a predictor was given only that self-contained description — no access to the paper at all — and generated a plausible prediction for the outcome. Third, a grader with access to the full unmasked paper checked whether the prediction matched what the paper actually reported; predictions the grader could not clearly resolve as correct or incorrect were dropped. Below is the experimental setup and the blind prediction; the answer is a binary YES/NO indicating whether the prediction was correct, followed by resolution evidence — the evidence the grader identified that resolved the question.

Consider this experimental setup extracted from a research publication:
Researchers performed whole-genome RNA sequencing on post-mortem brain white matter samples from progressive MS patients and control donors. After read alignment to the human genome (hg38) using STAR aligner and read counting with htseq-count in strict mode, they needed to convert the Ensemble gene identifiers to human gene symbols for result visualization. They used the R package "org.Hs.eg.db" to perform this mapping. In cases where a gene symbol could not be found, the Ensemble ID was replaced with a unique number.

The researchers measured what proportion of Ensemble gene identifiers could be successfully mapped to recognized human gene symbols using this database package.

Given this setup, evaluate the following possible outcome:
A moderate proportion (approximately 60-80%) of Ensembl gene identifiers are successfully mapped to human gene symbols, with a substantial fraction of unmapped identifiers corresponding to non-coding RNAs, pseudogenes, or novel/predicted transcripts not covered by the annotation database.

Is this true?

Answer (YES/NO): YES